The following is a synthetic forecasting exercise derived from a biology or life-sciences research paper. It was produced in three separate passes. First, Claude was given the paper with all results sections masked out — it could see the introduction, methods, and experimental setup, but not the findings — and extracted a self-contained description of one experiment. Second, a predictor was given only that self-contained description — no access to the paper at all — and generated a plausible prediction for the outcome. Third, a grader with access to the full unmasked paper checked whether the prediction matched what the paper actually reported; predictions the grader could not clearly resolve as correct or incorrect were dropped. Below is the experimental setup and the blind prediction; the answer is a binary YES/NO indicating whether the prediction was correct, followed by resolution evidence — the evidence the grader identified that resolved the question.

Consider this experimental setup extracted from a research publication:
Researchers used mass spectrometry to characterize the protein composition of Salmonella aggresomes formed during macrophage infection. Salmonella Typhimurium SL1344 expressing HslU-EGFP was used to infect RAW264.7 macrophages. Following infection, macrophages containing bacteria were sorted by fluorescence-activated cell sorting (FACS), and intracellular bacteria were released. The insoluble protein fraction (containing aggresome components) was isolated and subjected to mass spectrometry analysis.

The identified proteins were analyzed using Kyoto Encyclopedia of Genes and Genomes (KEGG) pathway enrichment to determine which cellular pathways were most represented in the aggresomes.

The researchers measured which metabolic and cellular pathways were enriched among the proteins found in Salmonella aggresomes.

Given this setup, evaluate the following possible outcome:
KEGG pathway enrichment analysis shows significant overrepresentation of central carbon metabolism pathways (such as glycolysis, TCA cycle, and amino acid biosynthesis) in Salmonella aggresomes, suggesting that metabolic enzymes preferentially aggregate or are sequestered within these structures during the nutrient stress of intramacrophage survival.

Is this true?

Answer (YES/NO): YES